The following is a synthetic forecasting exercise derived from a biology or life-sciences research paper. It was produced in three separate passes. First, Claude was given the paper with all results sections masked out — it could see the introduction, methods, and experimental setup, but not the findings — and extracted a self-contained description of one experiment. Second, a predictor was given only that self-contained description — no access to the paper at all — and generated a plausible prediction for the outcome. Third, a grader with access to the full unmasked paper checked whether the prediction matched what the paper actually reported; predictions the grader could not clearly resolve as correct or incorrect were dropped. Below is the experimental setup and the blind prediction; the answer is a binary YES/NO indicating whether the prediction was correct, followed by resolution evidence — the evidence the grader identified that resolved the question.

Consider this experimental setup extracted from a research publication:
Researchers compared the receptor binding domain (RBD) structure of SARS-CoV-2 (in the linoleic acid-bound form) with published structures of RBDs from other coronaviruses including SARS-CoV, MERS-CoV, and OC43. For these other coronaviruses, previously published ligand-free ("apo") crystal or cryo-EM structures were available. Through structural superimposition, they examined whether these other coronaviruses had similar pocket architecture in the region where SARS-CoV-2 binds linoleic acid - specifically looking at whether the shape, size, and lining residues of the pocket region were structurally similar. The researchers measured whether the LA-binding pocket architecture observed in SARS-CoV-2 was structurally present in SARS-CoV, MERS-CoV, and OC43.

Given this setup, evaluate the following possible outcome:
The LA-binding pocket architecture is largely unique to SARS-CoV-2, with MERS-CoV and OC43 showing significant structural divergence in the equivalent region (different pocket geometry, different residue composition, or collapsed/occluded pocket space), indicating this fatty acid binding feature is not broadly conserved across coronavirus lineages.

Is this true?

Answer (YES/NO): NO